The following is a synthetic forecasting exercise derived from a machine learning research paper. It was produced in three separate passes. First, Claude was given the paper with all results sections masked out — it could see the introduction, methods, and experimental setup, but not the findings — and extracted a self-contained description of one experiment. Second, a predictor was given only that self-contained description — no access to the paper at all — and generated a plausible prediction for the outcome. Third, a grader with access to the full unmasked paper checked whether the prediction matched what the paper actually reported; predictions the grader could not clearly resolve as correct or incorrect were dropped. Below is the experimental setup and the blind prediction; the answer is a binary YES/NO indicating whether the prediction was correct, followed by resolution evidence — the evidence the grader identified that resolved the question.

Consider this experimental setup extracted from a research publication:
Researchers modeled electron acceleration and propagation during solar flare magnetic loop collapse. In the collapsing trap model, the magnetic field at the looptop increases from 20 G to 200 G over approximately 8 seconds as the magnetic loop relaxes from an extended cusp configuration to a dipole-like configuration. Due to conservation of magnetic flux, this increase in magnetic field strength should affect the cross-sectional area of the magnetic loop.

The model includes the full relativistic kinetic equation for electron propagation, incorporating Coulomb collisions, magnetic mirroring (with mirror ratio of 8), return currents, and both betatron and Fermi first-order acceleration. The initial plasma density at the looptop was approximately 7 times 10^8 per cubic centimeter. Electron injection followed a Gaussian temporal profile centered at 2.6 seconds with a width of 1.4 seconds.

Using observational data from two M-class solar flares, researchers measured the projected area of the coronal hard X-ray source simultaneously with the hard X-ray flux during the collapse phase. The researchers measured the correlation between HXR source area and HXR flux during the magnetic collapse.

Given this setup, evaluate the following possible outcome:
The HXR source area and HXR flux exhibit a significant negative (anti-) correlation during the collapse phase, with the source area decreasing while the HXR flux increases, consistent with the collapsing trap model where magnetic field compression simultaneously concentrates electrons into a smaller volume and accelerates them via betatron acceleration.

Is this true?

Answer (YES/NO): YES